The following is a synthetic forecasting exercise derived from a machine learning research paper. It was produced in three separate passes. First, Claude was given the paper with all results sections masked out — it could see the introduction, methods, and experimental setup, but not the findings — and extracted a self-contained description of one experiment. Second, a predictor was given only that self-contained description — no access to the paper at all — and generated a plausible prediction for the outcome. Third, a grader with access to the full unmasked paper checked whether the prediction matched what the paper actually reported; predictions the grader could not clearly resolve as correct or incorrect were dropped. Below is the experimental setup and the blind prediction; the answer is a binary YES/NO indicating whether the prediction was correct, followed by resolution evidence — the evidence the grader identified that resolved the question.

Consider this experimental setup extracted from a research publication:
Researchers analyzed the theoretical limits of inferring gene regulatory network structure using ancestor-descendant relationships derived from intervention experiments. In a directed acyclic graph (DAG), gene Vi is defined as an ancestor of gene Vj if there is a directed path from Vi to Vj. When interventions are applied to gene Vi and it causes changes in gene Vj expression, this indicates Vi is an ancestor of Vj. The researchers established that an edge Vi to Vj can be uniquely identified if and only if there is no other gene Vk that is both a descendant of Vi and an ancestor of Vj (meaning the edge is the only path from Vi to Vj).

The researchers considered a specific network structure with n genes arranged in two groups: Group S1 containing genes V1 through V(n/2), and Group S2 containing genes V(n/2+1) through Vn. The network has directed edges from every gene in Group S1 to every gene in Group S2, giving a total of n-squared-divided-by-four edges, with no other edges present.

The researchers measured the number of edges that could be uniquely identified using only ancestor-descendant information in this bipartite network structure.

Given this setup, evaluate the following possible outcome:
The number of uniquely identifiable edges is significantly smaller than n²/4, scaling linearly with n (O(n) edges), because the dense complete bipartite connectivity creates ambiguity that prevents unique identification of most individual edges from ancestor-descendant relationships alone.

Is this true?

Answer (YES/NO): NO